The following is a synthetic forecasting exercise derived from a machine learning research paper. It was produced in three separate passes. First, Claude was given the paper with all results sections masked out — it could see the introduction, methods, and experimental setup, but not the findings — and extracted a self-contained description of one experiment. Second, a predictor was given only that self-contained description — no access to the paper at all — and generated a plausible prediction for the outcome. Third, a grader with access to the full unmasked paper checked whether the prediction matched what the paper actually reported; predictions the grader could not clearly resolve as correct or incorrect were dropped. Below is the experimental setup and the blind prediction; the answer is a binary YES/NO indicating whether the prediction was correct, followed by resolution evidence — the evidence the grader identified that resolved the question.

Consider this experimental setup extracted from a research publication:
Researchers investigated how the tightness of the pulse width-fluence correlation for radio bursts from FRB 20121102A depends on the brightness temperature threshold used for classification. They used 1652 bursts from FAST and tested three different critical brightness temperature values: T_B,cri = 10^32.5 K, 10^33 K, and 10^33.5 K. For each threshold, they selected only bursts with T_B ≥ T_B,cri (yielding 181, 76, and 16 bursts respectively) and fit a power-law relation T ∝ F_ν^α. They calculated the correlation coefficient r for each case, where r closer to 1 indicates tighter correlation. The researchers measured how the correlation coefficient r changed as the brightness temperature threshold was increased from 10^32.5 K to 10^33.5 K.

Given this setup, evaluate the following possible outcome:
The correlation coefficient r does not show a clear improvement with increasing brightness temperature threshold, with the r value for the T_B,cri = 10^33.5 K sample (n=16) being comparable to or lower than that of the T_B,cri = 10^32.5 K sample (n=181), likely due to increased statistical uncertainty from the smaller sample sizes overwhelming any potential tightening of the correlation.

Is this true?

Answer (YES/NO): NO